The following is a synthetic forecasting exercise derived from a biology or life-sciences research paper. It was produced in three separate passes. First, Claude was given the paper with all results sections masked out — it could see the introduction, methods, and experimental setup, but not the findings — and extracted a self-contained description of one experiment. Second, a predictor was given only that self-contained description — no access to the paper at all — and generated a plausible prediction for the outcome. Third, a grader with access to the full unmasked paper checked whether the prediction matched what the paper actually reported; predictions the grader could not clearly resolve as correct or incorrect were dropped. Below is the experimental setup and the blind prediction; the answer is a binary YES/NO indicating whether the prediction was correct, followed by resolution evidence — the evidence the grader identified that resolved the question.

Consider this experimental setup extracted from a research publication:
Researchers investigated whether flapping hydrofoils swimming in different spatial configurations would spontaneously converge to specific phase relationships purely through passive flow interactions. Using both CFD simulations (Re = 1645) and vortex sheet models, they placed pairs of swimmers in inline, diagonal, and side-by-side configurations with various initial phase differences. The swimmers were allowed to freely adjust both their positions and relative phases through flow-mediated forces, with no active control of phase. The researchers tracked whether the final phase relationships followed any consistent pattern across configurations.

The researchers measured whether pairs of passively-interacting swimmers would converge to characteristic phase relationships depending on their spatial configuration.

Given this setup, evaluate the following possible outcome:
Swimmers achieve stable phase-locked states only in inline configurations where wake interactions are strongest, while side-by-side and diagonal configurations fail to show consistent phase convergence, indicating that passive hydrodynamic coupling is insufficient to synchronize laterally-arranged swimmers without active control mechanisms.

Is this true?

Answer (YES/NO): NO